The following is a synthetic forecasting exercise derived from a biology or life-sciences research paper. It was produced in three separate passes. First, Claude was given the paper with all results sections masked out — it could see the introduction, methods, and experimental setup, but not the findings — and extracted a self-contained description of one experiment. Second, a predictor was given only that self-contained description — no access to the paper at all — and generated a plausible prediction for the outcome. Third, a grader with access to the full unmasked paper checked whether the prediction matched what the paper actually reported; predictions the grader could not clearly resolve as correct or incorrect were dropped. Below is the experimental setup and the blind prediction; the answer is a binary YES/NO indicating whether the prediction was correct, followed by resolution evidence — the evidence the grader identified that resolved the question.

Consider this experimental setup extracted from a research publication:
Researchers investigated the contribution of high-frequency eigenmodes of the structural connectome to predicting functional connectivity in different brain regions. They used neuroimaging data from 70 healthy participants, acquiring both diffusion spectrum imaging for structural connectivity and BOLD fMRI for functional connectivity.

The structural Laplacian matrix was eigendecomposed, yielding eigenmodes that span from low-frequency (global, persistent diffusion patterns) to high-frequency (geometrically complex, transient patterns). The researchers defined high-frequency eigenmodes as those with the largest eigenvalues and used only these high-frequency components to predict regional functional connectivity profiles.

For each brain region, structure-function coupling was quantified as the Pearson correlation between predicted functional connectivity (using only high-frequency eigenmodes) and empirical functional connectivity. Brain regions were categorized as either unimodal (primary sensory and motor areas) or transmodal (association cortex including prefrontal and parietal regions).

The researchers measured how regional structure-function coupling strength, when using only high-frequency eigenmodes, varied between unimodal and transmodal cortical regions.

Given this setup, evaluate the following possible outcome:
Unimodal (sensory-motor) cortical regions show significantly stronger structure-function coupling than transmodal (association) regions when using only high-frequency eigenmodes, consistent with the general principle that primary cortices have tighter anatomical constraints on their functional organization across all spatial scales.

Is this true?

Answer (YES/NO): NO